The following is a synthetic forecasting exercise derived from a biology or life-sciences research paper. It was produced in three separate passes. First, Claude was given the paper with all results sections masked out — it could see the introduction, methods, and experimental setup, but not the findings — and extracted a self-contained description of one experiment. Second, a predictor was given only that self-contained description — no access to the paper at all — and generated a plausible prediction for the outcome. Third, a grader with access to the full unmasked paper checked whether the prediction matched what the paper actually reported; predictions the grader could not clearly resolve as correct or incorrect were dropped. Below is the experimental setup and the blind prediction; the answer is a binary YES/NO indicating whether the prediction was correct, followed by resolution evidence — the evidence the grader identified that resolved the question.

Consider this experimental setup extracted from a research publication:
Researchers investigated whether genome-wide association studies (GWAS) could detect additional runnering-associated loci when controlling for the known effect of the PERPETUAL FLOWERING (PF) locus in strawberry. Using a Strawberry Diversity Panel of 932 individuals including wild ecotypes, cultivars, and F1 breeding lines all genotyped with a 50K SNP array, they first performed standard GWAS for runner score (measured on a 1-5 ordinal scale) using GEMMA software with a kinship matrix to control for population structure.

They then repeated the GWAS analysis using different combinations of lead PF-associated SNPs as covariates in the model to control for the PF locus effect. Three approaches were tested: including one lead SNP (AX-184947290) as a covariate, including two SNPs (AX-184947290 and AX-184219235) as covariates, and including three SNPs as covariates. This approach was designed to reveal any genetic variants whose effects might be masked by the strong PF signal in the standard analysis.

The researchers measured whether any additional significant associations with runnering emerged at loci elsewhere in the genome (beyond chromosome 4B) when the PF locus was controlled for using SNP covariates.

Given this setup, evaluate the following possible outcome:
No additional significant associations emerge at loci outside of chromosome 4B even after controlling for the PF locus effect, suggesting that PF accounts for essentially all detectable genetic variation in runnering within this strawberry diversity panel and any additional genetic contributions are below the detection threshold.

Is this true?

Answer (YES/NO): YES